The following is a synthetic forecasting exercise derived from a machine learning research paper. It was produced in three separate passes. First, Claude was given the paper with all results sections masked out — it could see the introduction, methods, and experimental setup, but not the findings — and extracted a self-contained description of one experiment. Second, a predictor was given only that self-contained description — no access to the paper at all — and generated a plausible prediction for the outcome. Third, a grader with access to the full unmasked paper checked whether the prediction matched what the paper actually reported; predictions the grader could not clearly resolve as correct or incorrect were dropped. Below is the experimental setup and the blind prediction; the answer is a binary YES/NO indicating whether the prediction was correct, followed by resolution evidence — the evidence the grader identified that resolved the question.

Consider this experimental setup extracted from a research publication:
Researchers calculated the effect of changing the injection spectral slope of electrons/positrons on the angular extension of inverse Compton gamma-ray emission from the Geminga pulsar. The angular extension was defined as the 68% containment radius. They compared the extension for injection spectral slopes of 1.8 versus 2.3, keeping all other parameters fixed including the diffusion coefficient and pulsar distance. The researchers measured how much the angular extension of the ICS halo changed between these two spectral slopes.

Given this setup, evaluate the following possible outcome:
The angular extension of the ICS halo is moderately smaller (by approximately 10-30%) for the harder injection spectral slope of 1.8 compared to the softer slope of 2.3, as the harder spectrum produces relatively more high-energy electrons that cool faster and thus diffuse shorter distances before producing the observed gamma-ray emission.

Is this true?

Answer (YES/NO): NO